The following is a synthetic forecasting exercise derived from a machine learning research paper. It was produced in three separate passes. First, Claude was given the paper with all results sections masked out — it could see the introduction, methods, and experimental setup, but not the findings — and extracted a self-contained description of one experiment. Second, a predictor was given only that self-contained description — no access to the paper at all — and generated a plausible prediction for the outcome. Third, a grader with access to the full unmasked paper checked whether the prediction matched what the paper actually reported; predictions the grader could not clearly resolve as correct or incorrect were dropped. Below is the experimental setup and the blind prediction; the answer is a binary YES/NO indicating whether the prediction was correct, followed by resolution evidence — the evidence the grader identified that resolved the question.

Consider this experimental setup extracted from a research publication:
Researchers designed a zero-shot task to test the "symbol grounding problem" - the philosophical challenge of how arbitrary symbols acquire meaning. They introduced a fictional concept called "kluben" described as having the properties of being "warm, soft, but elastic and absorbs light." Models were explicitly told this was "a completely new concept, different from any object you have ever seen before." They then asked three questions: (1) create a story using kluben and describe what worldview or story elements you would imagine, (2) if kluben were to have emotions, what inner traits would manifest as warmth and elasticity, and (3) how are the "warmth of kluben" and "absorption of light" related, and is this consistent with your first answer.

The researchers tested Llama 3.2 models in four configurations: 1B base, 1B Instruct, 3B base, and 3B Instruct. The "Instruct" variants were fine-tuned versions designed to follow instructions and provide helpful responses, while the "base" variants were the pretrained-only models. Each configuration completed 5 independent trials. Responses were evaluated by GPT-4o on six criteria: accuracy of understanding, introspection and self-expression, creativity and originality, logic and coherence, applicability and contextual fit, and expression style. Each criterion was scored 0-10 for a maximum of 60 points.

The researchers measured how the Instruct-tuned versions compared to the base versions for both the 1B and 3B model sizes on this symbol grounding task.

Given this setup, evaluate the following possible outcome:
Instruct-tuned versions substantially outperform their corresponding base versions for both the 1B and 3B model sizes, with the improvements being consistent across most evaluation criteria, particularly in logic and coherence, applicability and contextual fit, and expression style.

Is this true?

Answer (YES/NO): NO